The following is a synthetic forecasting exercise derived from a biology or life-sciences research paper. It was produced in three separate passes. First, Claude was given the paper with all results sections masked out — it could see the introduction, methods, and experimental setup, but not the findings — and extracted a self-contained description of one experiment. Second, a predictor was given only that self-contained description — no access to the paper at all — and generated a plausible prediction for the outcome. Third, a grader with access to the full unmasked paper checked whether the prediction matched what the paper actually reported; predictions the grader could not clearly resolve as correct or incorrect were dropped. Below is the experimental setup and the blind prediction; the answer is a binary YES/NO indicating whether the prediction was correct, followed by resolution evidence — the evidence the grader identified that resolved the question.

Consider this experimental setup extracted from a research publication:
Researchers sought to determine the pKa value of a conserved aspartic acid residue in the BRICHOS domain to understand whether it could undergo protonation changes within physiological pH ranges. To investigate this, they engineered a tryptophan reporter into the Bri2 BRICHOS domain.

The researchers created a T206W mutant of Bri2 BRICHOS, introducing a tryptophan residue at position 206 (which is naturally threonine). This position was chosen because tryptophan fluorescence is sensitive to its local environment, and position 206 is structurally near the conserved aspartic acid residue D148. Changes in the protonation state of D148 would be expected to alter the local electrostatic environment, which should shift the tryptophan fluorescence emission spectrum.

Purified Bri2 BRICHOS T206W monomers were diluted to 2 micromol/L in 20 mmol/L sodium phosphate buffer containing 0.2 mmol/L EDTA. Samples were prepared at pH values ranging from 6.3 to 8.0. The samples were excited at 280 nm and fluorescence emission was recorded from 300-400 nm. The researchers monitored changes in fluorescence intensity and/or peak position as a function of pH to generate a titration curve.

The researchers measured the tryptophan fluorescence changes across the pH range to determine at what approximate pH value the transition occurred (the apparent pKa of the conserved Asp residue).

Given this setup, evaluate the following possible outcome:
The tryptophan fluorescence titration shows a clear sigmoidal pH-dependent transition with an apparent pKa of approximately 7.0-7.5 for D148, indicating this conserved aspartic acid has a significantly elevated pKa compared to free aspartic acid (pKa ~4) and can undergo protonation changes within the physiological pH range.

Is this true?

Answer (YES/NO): NO